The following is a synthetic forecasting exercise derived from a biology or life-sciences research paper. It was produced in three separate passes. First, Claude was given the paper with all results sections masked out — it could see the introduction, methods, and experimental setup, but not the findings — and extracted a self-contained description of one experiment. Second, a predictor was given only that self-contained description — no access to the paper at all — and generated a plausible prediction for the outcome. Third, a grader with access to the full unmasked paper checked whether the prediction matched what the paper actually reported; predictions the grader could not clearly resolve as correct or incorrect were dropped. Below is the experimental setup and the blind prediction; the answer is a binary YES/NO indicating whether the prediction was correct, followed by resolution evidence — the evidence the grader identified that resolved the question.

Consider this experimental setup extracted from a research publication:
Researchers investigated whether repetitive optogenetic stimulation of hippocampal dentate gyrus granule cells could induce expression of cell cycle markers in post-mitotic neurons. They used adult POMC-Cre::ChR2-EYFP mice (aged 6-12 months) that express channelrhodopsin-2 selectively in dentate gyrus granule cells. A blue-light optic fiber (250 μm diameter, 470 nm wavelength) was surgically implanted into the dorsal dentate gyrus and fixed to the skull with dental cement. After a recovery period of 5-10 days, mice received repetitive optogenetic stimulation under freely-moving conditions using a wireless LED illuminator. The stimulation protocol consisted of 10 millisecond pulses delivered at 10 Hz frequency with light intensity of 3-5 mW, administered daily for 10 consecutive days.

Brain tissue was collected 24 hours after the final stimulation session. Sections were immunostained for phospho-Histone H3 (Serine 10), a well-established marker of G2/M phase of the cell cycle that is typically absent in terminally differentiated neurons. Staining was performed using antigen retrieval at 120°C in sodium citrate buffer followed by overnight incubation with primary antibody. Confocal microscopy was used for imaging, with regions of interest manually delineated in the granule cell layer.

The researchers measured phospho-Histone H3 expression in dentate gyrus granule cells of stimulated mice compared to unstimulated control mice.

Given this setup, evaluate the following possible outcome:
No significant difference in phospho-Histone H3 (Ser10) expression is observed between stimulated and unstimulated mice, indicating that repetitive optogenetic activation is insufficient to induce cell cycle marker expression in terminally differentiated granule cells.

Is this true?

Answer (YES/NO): NO